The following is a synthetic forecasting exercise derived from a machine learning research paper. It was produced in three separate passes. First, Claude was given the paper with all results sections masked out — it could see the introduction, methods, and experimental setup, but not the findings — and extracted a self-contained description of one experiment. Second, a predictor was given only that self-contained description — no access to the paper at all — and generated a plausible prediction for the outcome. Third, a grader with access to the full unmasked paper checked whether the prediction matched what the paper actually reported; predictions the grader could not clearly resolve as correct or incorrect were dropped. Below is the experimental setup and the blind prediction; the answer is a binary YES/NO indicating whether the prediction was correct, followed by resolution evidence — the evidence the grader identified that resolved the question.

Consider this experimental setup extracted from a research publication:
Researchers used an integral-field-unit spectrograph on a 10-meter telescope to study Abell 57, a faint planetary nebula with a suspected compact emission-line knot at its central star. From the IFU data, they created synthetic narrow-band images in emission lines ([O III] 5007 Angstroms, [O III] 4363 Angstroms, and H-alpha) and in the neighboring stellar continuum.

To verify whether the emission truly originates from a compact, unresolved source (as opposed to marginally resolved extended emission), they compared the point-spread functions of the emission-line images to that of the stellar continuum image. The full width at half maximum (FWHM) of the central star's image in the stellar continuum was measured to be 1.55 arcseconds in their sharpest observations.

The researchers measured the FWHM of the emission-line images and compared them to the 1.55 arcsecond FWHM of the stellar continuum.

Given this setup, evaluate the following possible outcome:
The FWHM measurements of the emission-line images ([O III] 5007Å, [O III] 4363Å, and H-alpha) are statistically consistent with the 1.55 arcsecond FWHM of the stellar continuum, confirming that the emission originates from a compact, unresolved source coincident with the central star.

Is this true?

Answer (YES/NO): YES